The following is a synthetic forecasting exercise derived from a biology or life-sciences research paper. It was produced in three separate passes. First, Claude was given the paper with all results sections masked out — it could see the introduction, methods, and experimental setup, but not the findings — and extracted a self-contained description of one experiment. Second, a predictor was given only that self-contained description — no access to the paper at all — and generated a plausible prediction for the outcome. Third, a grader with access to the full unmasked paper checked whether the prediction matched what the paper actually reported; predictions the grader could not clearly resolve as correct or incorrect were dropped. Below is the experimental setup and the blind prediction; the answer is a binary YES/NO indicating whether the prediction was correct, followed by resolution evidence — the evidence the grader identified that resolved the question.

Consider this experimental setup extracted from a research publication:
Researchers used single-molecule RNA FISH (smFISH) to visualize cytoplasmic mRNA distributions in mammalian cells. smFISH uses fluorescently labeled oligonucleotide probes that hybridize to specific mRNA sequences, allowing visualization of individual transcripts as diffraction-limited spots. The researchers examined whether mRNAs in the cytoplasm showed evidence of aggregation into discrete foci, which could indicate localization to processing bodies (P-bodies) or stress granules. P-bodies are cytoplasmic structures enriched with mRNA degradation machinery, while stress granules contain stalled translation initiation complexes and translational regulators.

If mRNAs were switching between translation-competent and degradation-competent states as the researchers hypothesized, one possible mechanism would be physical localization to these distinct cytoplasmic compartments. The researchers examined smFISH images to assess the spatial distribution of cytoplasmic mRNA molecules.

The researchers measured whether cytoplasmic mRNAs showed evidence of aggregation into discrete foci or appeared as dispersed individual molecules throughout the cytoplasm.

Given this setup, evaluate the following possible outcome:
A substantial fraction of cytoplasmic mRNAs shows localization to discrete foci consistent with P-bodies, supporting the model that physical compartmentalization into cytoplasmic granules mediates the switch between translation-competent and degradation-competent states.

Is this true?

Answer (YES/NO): NO